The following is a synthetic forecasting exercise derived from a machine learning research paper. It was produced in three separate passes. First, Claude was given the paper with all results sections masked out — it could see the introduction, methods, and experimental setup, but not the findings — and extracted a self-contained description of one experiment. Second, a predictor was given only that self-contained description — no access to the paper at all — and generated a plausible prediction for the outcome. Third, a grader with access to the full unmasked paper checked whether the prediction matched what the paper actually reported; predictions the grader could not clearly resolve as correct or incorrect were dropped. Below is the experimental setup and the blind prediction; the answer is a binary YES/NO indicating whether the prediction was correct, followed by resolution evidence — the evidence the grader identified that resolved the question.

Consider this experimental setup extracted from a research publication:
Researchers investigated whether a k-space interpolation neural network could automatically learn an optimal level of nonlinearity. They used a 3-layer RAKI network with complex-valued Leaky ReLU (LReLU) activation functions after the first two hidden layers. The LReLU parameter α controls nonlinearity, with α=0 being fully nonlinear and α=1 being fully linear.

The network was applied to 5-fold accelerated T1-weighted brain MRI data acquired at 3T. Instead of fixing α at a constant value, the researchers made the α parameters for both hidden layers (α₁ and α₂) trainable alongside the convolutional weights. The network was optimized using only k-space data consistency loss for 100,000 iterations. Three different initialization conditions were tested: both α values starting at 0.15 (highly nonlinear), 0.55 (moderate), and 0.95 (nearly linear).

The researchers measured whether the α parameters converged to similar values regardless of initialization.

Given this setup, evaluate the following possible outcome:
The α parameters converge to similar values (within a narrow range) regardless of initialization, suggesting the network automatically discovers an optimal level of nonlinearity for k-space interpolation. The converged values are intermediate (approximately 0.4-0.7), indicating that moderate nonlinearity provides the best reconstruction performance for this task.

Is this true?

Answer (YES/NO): NO